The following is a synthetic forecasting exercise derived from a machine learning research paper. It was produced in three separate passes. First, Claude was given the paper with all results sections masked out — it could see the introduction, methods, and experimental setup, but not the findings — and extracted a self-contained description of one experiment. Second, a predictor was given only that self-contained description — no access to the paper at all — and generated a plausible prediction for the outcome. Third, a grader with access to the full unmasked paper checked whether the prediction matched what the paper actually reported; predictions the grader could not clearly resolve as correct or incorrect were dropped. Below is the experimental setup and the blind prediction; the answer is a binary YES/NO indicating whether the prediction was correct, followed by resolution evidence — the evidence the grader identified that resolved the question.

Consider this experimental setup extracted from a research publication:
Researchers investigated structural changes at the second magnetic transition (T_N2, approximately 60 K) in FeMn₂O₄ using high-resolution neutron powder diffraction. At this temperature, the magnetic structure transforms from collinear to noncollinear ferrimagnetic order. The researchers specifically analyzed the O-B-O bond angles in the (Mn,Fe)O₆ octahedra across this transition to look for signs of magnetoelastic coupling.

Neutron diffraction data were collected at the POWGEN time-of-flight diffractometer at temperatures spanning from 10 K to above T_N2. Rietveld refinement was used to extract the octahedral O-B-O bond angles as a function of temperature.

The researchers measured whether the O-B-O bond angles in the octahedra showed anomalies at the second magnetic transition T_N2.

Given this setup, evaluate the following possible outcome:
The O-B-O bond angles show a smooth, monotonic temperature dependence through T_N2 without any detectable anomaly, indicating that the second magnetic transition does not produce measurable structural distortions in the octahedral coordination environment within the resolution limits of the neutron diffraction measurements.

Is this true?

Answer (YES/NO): NO